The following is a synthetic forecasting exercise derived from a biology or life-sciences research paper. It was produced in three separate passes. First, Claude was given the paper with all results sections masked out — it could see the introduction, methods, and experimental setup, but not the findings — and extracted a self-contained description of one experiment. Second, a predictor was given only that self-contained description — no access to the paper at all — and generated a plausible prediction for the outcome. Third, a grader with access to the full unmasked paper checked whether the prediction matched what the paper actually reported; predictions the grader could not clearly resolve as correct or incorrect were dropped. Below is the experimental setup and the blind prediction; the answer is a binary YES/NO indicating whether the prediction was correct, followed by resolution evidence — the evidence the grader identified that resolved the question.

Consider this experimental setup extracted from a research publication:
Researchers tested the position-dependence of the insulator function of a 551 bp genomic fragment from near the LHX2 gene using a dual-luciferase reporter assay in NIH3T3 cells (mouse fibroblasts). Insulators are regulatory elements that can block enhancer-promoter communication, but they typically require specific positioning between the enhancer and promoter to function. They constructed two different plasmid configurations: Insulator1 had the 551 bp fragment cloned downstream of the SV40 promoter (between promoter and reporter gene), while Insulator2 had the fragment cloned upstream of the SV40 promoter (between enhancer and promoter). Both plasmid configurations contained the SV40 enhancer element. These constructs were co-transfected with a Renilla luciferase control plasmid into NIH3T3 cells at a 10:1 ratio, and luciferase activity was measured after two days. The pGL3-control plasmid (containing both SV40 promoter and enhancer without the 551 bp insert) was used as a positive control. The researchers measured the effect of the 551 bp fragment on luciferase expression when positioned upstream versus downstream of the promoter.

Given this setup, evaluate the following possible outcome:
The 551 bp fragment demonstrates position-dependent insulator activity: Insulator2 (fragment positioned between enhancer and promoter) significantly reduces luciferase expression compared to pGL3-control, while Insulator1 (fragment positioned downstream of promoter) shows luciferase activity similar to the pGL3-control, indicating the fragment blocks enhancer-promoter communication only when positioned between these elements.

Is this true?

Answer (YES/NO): NO